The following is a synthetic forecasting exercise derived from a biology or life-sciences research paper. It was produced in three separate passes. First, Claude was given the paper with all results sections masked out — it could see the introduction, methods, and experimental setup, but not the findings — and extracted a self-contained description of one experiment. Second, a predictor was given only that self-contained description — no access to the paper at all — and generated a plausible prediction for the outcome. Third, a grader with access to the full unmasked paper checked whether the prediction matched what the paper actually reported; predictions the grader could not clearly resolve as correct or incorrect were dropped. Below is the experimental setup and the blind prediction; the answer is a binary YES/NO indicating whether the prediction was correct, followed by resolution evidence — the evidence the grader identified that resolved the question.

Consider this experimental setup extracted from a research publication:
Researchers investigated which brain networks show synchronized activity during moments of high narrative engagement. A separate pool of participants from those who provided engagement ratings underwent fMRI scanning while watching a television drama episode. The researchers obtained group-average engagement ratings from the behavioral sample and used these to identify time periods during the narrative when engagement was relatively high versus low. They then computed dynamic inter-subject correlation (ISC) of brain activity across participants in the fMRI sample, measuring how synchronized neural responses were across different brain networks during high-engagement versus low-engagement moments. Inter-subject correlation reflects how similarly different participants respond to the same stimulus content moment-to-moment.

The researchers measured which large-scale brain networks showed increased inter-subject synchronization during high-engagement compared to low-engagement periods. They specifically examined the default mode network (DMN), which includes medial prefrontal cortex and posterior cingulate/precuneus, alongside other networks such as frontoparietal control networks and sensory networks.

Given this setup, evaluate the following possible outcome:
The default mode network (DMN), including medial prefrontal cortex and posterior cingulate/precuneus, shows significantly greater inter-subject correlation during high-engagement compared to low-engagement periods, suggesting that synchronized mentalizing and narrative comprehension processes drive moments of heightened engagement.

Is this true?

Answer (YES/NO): YES